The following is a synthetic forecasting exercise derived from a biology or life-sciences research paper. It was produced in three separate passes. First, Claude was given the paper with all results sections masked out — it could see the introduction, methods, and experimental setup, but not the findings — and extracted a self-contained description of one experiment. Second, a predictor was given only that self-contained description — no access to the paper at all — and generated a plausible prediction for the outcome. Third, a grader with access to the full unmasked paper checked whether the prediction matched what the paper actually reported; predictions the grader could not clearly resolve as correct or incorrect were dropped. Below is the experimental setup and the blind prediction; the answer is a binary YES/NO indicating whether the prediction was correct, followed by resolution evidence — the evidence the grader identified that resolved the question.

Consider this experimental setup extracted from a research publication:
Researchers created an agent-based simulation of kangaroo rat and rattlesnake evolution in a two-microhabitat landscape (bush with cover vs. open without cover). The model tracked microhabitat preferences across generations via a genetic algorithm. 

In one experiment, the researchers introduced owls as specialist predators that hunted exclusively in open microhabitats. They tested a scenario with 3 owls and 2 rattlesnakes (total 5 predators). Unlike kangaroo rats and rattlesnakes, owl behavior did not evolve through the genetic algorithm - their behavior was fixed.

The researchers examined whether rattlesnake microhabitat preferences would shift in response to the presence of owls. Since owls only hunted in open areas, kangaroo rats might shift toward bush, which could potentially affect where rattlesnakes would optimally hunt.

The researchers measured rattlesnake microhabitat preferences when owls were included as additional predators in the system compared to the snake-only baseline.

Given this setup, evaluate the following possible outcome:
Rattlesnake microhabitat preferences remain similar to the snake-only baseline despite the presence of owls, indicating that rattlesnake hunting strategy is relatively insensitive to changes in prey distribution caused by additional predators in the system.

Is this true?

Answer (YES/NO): NO